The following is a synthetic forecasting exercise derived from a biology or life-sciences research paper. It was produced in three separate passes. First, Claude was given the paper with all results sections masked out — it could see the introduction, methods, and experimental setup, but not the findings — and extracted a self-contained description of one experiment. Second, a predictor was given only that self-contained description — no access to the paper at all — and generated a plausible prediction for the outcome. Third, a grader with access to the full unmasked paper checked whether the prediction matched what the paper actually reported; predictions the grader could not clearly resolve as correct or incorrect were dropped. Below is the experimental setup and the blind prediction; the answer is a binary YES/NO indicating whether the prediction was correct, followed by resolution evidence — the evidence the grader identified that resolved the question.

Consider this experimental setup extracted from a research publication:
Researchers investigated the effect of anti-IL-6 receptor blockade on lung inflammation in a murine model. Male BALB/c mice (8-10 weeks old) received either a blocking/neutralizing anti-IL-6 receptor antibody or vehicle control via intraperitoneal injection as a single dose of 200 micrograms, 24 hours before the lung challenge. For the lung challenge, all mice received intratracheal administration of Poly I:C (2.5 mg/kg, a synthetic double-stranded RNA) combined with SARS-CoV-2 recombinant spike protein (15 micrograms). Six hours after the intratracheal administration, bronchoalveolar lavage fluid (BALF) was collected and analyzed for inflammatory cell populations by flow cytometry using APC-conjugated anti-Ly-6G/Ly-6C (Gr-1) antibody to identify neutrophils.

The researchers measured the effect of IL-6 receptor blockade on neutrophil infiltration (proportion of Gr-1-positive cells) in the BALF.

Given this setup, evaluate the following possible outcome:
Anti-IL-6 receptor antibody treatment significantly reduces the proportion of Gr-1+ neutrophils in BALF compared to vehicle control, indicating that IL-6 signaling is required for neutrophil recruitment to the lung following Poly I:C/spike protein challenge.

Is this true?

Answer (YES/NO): NO